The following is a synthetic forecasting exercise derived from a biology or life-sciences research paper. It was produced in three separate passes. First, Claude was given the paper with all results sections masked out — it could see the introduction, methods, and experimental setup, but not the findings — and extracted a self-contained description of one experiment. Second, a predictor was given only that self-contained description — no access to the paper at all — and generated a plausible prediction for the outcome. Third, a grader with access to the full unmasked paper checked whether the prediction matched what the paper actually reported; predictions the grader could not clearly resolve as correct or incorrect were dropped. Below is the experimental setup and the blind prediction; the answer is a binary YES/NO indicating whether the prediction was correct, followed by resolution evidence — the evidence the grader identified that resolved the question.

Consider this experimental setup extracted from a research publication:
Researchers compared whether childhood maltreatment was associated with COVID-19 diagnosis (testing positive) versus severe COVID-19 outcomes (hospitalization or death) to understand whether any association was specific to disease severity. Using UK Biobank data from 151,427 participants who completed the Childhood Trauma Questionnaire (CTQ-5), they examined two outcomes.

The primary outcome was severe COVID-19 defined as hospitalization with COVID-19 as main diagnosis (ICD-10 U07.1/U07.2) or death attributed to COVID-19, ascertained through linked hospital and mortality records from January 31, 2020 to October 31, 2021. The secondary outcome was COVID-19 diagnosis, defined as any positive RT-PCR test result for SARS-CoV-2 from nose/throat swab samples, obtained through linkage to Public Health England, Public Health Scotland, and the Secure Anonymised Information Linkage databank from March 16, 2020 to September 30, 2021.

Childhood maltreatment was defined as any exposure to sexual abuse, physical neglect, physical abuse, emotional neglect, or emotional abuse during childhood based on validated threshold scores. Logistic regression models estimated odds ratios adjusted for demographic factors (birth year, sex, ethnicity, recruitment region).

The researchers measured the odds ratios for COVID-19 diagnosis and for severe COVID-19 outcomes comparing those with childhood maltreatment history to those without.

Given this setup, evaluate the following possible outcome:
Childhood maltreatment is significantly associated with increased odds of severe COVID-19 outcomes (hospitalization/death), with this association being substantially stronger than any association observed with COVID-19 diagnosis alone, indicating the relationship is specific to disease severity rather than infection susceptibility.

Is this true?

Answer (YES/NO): YES